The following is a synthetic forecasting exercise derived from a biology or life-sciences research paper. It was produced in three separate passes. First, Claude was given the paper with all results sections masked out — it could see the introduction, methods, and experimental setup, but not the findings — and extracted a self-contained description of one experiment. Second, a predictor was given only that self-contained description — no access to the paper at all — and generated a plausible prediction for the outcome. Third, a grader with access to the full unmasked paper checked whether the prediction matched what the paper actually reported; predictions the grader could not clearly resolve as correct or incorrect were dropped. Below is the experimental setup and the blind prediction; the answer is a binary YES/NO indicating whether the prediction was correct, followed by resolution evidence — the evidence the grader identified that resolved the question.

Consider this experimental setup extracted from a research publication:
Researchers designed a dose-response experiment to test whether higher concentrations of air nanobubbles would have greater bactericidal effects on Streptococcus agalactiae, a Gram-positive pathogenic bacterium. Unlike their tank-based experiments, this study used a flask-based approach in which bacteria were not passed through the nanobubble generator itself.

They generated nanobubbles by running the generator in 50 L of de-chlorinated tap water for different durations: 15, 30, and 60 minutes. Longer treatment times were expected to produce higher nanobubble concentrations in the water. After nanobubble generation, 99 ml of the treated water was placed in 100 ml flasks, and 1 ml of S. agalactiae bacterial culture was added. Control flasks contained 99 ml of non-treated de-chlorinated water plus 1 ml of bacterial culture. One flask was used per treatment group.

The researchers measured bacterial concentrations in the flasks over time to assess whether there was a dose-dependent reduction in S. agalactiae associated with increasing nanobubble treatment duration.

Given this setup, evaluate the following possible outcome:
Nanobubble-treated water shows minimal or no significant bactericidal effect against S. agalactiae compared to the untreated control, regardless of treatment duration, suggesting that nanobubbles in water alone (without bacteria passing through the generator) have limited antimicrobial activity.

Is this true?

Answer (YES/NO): YES